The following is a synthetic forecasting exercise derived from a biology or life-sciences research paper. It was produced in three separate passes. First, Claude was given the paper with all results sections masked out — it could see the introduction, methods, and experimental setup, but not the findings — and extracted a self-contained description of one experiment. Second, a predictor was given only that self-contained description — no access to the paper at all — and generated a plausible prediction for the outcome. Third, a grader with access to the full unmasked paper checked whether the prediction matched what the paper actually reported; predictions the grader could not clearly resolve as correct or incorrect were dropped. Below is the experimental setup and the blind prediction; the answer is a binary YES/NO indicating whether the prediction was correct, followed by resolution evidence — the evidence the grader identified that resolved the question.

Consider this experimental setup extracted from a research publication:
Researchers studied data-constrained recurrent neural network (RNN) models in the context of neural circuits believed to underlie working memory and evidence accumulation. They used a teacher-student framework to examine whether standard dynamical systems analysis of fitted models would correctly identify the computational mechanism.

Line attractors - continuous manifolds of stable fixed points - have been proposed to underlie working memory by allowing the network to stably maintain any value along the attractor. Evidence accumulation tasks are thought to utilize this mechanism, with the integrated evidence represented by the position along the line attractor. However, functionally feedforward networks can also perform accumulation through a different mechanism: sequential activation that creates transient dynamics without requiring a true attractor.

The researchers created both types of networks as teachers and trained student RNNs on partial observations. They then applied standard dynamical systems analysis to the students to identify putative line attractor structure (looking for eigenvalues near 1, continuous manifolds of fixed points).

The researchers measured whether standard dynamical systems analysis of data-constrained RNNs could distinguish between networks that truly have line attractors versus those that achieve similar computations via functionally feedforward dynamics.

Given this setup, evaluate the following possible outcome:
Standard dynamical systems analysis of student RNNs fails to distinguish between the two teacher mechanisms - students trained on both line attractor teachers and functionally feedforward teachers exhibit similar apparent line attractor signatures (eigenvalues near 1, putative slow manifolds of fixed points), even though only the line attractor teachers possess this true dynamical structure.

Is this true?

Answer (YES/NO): YES